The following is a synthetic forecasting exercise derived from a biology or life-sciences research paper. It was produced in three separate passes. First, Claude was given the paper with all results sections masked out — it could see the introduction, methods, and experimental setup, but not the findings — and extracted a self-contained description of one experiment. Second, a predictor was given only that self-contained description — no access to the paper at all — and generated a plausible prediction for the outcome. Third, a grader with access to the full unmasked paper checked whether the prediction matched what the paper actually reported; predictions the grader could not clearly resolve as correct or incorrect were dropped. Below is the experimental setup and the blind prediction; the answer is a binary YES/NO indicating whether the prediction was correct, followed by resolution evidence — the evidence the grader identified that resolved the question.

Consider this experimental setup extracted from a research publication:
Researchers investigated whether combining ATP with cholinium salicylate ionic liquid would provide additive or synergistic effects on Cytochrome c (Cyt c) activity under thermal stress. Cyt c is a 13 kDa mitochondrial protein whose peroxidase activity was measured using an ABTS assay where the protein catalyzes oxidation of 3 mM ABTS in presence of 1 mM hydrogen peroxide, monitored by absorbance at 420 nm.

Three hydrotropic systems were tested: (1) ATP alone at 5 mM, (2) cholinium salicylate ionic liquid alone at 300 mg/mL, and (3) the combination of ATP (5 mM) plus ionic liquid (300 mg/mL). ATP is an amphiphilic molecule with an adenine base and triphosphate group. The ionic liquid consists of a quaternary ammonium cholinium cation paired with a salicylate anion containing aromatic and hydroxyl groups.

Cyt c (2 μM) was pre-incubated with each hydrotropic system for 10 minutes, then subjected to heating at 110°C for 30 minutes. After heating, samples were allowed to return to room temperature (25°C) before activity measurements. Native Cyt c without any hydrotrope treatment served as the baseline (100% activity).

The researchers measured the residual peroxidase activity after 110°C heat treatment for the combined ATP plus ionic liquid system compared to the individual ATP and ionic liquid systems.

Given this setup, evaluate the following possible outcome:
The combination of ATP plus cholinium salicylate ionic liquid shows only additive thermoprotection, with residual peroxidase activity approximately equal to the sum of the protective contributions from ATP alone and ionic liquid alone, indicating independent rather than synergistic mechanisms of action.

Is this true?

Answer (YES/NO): NO